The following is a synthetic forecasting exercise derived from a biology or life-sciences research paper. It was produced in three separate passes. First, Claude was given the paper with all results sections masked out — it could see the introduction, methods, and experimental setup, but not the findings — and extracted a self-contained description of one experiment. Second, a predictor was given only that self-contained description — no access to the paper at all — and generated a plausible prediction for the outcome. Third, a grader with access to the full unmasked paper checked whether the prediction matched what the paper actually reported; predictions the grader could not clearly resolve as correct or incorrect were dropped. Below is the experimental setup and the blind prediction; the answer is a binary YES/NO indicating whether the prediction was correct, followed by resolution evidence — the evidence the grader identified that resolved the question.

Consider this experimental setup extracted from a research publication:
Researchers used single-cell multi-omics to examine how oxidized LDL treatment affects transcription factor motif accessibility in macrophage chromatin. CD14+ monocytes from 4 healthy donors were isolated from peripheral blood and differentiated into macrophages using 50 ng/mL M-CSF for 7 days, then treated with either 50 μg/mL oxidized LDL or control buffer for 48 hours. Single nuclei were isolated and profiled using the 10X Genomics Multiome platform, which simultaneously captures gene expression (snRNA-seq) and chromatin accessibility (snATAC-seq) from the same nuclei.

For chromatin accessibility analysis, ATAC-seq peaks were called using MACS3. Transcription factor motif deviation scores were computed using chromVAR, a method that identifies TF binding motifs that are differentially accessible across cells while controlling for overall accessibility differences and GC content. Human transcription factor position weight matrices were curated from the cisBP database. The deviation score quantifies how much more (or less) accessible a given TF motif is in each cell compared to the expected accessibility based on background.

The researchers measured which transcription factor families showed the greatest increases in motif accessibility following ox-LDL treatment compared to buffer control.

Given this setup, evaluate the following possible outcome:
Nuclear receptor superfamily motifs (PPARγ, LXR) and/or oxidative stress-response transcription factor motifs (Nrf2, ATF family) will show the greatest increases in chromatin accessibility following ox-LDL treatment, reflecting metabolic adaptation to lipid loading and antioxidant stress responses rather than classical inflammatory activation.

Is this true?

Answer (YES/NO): NO